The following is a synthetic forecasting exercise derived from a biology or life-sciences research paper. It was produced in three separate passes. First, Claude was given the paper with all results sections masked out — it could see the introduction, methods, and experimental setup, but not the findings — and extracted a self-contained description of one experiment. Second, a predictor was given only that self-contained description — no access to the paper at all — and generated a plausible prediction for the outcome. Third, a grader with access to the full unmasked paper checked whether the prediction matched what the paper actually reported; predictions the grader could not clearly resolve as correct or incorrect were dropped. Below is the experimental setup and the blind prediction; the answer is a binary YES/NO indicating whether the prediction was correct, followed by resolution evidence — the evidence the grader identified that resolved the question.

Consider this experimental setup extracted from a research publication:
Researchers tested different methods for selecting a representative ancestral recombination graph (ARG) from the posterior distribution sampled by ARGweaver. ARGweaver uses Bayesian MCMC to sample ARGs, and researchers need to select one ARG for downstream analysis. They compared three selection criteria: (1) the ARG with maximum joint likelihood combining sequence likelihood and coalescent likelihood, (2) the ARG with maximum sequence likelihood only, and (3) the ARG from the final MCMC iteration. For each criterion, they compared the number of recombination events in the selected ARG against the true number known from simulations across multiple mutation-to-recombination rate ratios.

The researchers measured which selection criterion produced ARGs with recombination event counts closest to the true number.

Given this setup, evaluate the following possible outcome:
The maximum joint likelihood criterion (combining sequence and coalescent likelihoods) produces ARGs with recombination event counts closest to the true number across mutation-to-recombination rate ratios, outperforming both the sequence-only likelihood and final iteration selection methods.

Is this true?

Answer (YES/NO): NO